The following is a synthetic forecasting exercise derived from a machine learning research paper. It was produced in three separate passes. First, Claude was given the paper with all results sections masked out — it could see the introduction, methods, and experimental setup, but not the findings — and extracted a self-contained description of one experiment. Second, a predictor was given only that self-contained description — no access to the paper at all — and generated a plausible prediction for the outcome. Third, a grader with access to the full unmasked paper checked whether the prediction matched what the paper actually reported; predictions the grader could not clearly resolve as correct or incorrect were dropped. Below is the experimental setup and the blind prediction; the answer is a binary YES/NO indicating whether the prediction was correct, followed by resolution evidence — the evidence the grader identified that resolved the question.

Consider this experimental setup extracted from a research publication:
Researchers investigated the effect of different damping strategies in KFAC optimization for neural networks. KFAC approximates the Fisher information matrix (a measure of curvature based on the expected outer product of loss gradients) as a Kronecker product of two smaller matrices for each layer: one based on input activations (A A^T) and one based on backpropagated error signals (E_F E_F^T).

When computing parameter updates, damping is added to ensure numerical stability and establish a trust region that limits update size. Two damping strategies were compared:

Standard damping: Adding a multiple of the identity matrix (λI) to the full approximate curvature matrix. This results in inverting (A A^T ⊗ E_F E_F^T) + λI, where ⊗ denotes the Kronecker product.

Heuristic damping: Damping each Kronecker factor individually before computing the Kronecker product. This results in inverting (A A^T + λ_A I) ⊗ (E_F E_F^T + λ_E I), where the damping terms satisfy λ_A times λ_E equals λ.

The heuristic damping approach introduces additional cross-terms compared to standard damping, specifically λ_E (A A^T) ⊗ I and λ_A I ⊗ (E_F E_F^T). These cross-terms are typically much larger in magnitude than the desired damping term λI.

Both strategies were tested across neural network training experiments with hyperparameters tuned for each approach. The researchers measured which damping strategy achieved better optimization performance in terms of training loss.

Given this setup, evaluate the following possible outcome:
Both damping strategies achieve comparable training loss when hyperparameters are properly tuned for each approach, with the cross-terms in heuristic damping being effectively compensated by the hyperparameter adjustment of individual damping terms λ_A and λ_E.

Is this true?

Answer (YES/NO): NO